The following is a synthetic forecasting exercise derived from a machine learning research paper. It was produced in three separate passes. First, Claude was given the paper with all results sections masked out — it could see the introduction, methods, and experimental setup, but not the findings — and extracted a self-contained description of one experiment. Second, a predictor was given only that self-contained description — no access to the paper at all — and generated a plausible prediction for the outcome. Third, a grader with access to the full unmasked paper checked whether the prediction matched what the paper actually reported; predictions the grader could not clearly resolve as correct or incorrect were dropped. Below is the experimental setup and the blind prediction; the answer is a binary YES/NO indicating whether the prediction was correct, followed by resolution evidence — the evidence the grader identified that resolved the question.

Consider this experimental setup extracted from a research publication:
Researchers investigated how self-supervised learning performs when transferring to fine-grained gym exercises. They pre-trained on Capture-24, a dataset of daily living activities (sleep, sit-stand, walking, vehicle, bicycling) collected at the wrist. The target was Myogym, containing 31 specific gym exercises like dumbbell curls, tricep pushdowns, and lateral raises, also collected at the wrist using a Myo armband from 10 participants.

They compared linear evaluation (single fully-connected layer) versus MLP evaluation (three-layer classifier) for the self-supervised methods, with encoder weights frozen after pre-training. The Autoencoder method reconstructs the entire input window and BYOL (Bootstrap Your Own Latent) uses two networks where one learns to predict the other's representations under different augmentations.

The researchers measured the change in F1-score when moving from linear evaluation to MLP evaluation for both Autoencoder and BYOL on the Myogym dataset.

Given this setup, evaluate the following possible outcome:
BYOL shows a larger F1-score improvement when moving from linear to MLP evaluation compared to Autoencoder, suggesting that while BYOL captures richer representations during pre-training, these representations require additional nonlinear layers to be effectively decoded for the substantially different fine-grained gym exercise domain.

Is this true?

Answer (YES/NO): NO